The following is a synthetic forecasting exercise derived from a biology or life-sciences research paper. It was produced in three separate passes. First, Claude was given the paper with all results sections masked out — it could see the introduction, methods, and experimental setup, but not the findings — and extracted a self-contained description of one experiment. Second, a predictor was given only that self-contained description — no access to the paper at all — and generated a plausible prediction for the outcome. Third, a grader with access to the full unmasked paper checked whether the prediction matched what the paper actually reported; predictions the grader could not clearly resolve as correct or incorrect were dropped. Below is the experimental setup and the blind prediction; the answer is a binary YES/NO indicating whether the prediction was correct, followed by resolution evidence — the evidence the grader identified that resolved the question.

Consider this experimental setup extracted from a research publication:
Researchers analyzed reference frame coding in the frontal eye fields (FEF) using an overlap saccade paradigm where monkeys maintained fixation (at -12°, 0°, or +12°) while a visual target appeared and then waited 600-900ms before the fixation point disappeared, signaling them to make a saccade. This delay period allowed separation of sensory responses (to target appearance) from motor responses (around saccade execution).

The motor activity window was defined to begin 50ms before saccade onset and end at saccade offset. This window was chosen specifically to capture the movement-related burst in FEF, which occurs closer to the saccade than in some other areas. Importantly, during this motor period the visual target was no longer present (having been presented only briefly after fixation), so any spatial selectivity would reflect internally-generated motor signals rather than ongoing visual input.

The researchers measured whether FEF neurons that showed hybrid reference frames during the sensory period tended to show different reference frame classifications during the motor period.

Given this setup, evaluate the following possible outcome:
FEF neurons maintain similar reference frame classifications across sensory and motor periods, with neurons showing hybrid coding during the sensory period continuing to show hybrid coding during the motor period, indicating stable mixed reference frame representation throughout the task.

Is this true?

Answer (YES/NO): YES